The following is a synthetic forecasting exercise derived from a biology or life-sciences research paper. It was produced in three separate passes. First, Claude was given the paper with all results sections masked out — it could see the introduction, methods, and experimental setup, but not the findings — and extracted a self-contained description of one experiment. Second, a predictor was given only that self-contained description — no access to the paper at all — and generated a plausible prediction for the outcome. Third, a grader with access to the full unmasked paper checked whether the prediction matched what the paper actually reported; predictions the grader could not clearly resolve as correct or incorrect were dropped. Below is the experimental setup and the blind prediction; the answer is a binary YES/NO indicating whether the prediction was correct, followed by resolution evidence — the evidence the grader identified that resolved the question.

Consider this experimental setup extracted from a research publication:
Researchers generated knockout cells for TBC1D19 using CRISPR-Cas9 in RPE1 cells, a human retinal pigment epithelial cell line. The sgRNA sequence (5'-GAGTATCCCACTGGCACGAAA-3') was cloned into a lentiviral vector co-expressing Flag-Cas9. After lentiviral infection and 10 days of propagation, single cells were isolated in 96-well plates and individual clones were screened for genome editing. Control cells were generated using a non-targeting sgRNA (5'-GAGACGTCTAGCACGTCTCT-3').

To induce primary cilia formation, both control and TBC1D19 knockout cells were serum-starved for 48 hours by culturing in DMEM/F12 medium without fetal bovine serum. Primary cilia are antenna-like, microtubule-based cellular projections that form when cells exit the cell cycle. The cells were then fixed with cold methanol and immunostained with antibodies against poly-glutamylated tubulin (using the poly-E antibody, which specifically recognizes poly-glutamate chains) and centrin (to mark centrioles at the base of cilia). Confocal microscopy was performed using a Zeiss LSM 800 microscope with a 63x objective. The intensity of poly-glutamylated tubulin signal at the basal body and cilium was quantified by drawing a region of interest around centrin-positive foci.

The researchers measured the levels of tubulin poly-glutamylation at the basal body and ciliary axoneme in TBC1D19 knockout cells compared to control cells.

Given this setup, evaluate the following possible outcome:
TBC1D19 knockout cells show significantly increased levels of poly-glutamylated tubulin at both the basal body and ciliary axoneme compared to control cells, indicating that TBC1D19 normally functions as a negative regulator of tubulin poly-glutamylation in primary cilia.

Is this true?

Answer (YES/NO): NO